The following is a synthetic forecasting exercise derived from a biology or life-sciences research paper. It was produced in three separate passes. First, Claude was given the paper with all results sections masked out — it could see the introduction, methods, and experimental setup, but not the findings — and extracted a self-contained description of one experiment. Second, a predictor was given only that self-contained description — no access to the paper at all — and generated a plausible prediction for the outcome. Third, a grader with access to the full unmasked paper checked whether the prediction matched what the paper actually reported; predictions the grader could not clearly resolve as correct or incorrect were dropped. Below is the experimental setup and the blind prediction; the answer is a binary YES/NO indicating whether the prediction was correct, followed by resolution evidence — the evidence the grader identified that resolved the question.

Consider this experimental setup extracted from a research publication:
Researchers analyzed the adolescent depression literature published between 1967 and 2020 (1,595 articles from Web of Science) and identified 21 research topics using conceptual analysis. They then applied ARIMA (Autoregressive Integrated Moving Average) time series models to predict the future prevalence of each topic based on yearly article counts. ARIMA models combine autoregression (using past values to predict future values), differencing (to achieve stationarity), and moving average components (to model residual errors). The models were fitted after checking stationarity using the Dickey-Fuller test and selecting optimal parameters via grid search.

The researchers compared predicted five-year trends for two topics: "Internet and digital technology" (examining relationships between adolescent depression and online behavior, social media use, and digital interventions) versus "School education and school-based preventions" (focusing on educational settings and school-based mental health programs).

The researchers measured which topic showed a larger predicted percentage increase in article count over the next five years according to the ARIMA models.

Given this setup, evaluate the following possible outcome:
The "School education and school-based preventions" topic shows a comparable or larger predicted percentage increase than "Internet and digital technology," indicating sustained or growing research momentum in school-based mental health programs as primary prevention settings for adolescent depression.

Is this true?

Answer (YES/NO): NO